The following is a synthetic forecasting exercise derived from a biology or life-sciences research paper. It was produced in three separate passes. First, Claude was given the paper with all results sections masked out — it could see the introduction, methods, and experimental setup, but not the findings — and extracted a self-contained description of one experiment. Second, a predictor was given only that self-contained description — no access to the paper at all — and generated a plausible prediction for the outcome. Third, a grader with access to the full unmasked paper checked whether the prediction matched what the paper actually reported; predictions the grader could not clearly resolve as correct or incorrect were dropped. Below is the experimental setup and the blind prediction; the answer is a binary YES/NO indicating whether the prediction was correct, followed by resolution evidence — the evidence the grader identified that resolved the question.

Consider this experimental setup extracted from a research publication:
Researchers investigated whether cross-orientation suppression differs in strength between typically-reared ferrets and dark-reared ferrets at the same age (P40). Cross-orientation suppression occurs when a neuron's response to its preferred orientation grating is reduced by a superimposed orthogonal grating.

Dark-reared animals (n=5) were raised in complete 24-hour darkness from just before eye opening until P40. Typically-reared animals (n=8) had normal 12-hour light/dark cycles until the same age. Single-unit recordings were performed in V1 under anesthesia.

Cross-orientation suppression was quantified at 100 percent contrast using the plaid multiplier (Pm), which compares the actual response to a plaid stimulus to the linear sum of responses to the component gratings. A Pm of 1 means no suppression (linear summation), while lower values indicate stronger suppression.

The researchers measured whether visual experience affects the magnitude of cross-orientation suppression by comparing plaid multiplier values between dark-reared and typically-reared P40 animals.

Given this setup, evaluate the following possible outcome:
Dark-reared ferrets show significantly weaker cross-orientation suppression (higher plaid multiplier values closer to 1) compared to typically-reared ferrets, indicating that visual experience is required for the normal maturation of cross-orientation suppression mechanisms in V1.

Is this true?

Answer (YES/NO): NO